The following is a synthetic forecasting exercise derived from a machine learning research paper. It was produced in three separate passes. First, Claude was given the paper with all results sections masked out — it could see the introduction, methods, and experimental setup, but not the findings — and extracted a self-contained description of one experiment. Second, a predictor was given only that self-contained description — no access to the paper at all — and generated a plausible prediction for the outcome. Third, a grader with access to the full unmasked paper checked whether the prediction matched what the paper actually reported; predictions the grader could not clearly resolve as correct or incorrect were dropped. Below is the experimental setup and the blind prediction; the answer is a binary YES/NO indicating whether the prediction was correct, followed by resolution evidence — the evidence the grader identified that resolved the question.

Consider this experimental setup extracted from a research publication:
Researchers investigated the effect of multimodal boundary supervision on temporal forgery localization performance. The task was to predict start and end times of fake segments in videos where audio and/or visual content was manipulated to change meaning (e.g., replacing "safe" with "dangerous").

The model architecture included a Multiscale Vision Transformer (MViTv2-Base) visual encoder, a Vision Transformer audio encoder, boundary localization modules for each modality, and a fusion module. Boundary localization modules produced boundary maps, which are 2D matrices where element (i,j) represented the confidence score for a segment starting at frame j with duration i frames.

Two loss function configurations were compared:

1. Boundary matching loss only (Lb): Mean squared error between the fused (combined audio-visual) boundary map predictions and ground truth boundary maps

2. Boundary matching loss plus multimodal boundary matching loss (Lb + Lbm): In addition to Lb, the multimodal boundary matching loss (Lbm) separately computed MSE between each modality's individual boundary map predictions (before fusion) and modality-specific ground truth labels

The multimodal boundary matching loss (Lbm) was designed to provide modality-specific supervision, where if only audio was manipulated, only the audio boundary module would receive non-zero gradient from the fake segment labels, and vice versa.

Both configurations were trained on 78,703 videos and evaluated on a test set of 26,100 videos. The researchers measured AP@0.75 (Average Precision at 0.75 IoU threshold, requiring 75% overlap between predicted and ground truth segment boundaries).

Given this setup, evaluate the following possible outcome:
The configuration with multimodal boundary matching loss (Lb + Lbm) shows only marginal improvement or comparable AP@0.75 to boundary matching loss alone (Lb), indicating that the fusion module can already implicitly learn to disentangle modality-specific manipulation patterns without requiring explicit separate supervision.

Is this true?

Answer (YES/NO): NO